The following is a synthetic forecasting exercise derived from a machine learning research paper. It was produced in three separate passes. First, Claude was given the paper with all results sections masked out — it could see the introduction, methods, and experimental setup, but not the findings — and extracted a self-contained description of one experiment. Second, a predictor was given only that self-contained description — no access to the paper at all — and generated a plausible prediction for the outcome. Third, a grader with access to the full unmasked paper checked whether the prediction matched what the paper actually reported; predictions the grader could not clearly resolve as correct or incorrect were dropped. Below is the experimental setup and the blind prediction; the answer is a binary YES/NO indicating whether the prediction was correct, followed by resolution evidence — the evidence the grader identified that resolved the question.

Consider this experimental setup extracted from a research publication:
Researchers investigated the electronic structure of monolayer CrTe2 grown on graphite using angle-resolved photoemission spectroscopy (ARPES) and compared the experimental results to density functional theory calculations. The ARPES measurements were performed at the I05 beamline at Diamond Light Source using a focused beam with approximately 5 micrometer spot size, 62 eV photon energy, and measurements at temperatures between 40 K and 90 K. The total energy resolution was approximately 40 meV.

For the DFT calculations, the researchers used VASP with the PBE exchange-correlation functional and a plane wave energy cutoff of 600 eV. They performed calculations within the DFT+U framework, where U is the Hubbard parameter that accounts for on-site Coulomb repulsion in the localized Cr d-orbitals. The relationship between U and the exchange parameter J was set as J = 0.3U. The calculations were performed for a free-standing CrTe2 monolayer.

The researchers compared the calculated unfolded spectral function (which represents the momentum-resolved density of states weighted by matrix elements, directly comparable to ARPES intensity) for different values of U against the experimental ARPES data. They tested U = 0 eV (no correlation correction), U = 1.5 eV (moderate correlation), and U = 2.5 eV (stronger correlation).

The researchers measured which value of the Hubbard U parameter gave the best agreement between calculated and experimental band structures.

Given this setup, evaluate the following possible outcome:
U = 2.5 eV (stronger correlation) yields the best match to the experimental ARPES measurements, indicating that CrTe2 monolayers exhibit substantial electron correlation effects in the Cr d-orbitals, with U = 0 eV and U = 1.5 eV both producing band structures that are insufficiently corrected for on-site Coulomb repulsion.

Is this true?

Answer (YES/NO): YES